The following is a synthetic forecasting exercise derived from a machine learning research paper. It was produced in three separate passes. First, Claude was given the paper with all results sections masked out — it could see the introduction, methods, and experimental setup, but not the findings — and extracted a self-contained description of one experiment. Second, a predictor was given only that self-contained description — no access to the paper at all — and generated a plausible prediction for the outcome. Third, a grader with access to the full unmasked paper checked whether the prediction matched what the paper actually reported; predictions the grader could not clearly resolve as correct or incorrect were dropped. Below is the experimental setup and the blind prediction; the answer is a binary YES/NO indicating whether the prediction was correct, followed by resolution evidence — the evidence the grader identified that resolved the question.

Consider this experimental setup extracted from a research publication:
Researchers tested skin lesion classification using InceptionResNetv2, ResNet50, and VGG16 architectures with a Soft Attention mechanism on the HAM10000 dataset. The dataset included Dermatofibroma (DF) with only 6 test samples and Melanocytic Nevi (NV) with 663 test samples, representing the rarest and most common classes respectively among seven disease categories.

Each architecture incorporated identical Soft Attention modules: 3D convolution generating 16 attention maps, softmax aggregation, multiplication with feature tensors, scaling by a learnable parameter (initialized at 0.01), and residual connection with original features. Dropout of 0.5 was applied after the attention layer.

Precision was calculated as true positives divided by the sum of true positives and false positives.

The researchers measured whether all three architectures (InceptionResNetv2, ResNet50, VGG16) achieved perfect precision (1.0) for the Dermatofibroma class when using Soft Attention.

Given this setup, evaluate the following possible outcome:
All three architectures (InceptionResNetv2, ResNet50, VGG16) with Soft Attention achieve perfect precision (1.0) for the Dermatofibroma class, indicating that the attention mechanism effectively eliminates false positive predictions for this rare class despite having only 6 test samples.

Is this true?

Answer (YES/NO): NO